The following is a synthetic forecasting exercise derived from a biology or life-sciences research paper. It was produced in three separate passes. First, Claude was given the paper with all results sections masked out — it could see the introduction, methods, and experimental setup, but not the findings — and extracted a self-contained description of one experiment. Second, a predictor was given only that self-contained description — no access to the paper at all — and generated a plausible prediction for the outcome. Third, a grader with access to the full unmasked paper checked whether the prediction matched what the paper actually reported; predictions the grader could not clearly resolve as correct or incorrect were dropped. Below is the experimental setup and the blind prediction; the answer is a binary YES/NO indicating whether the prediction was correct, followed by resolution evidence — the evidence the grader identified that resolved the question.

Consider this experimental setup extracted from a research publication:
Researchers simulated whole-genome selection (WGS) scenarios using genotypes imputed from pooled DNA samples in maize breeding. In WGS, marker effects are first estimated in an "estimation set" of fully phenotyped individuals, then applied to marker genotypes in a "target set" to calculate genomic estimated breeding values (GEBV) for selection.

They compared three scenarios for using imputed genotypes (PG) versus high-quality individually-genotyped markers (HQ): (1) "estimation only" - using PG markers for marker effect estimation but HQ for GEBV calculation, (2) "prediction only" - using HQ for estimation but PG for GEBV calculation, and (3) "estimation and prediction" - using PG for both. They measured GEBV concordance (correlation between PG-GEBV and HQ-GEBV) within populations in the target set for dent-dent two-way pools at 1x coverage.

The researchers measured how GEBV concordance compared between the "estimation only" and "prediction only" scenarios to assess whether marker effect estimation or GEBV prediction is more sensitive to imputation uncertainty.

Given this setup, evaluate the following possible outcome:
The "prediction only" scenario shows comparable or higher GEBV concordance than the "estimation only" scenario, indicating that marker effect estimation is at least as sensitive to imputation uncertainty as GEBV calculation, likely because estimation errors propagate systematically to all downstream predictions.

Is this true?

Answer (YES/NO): NO